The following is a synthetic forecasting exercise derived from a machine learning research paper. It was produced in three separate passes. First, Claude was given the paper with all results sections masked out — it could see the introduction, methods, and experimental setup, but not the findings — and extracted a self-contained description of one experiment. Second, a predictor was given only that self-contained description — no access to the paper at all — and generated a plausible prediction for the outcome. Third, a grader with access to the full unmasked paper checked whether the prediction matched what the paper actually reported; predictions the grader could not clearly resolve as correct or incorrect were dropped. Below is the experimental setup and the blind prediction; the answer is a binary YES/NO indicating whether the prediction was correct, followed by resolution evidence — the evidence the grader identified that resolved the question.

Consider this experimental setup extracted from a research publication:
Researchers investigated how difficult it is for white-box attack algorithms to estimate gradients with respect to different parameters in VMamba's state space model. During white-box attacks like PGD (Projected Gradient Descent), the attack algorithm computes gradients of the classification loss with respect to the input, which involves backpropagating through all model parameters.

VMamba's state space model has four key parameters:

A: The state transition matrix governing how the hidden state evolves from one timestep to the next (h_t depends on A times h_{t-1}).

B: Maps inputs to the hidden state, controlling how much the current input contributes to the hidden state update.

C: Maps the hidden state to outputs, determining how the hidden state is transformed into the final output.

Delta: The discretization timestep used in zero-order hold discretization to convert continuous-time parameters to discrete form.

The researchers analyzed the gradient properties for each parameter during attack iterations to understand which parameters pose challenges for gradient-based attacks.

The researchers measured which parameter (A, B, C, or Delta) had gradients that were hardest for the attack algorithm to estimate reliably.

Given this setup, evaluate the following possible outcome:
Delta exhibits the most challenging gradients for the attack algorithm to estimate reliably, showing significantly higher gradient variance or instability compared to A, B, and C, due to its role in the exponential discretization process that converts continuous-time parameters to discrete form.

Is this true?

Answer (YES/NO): NO